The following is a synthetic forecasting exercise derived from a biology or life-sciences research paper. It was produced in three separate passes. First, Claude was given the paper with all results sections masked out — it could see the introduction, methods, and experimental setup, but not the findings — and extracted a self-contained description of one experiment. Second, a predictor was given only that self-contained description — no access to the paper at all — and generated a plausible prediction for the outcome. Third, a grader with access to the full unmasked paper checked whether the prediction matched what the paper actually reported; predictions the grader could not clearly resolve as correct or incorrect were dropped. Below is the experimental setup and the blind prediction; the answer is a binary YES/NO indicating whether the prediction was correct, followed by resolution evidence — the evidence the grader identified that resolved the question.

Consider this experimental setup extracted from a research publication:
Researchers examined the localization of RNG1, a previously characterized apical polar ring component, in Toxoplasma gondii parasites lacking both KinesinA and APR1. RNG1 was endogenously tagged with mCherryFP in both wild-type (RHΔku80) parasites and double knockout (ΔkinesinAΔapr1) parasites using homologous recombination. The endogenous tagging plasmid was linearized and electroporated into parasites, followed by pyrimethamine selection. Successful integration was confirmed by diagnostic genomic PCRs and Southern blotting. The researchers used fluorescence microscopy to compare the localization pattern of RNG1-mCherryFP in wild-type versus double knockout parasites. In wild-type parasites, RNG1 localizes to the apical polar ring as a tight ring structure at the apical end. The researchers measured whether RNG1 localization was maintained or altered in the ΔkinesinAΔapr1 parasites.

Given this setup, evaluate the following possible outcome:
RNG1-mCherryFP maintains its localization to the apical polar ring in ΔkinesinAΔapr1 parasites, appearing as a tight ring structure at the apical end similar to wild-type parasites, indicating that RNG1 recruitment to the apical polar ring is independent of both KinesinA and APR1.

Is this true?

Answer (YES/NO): NO